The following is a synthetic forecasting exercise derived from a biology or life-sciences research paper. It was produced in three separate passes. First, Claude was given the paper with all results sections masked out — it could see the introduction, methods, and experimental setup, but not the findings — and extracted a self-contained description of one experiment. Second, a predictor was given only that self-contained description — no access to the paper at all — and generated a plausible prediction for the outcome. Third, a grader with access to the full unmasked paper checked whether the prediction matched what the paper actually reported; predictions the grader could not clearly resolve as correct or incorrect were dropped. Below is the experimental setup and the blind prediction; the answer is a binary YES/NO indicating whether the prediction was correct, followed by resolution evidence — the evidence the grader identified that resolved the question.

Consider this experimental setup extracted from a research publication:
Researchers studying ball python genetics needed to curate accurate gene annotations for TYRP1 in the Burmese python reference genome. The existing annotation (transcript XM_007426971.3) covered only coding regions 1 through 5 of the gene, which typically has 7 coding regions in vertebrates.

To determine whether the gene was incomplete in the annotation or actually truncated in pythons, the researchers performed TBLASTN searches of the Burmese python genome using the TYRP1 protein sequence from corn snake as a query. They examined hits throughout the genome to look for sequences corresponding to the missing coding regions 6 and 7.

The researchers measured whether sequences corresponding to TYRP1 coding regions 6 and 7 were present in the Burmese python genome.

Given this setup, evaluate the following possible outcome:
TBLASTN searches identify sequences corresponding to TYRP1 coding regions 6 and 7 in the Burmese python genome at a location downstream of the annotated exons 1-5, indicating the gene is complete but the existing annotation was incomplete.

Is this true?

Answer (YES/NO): YES